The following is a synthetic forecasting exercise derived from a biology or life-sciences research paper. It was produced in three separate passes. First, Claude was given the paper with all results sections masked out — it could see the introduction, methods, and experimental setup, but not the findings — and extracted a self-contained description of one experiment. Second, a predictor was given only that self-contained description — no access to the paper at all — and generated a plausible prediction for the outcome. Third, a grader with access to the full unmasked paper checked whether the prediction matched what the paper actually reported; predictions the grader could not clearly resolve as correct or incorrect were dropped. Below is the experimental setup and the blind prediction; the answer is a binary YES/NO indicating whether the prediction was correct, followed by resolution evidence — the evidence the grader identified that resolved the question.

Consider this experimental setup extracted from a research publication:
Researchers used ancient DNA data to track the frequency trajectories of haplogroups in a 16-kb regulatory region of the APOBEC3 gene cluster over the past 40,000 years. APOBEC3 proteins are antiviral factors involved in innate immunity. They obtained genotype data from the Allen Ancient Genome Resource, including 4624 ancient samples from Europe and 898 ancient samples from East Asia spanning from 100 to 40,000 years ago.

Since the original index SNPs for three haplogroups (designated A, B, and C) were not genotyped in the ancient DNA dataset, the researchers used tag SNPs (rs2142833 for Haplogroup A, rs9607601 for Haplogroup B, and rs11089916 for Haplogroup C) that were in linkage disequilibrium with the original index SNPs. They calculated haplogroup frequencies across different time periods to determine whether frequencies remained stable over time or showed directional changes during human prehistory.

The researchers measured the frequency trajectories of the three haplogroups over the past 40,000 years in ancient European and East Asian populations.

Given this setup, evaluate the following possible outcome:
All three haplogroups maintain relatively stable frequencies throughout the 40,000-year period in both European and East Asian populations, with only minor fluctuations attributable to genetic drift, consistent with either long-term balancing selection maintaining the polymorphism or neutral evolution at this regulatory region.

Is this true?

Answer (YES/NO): YES